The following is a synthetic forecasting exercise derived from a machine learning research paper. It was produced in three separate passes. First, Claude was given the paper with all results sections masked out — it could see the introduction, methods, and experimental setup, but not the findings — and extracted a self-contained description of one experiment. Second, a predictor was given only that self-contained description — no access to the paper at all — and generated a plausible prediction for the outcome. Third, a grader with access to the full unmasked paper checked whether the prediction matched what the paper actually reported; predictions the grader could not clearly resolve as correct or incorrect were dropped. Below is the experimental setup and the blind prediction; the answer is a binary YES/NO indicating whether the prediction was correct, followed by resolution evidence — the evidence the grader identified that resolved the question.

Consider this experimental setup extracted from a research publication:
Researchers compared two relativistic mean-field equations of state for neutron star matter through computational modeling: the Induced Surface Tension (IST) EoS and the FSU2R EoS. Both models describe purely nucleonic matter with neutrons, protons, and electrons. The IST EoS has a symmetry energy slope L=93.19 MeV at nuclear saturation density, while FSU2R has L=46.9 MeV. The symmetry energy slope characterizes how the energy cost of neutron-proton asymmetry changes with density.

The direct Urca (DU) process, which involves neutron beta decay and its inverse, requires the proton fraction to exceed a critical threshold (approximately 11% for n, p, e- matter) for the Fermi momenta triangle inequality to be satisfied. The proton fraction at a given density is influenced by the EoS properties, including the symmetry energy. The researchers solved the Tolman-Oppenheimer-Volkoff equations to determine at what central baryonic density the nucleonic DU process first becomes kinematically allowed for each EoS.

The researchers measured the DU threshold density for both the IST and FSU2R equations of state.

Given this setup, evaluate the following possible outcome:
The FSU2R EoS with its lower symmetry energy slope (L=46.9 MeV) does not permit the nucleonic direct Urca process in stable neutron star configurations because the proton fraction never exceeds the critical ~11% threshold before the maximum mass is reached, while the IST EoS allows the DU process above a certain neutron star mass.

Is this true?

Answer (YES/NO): NO